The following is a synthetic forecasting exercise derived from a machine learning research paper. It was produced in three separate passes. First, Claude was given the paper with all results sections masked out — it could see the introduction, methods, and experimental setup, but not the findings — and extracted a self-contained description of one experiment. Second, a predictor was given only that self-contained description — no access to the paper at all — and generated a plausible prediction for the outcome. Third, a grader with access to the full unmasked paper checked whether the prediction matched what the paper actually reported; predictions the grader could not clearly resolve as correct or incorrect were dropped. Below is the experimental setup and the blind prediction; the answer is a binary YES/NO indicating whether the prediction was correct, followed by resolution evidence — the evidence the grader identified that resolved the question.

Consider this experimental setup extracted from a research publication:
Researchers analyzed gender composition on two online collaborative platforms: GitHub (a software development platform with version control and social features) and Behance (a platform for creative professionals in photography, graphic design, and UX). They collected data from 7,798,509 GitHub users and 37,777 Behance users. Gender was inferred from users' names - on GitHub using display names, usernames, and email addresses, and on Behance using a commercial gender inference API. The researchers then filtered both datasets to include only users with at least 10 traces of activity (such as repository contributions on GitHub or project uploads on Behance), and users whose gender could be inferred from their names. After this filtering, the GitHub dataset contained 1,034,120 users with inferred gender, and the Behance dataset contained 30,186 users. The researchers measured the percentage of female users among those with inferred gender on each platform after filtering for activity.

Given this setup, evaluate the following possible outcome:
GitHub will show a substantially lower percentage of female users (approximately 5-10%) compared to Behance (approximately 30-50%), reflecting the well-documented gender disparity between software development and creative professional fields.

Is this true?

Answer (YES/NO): NO